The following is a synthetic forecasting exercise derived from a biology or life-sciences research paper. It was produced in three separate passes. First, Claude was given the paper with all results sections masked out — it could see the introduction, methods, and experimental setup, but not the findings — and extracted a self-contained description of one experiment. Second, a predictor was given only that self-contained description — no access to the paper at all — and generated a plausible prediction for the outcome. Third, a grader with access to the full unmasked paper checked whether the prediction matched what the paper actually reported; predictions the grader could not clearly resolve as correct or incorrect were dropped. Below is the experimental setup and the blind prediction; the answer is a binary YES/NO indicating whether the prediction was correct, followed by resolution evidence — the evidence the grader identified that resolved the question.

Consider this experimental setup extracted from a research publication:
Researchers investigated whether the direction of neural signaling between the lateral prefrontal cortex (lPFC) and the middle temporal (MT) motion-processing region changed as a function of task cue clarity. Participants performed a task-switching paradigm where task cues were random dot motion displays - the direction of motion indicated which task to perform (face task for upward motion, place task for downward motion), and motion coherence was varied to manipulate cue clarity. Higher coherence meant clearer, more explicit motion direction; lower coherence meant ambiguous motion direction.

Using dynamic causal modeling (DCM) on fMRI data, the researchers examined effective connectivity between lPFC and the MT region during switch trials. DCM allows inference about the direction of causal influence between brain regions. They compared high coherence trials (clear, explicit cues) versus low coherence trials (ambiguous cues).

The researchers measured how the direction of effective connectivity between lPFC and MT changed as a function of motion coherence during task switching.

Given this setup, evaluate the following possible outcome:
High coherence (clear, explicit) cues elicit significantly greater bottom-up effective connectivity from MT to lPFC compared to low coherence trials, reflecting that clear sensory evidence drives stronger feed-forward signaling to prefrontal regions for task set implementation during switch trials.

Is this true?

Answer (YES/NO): YES